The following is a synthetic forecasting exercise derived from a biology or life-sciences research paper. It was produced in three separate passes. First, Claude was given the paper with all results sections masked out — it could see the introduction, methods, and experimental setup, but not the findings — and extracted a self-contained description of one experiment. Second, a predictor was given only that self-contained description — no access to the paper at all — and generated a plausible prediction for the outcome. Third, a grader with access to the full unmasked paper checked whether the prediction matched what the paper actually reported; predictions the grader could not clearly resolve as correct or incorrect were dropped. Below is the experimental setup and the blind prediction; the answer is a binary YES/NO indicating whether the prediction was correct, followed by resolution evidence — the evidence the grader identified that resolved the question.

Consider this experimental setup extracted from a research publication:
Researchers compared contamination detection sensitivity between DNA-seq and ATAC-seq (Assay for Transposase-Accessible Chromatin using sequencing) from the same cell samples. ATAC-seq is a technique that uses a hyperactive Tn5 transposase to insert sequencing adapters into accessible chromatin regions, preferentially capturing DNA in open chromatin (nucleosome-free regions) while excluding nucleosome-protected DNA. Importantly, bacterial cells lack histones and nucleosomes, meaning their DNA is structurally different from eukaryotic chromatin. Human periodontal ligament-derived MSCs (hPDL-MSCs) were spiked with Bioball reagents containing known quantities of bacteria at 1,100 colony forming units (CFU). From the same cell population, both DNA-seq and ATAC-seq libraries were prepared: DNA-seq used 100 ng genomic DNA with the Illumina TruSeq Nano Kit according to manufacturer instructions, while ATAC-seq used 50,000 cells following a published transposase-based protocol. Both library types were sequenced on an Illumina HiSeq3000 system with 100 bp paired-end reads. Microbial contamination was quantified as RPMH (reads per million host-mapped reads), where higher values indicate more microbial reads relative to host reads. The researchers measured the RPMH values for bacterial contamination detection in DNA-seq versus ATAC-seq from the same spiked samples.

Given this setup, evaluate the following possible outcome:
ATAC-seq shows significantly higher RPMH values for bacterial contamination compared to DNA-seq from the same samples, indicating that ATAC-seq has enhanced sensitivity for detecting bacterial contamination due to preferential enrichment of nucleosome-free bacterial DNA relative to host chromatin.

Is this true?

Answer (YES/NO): YES